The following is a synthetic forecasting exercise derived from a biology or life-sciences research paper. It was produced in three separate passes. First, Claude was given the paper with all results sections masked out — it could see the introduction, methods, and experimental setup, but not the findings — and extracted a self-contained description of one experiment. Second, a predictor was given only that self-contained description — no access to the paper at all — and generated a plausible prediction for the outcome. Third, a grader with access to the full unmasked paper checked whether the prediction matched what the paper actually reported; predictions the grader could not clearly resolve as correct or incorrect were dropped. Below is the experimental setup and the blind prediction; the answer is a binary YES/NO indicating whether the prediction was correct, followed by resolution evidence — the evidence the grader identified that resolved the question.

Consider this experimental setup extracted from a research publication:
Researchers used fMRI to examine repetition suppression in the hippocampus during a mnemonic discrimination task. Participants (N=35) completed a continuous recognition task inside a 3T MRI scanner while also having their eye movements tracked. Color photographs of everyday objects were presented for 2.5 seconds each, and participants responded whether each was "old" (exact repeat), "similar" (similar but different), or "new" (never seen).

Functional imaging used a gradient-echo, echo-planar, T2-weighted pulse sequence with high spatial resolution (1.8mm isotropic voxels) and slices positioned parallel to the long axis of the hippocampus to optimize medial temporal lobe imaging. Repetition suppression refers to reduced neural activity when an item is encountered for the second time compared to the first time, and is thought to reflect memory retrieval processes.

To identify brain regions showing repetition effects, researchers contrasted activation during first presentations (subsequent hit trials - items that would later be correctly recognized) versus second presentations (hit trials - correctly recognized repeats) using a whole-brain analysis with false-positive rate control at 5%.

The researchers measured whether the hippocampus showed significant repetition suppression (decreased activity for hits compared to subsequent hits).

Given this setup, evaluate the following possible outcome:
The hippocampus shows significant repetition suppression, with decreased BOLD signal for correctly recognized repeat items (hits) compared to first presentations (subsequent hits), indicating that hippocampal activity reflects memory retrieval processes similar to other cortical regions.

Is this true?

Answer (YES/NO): YES